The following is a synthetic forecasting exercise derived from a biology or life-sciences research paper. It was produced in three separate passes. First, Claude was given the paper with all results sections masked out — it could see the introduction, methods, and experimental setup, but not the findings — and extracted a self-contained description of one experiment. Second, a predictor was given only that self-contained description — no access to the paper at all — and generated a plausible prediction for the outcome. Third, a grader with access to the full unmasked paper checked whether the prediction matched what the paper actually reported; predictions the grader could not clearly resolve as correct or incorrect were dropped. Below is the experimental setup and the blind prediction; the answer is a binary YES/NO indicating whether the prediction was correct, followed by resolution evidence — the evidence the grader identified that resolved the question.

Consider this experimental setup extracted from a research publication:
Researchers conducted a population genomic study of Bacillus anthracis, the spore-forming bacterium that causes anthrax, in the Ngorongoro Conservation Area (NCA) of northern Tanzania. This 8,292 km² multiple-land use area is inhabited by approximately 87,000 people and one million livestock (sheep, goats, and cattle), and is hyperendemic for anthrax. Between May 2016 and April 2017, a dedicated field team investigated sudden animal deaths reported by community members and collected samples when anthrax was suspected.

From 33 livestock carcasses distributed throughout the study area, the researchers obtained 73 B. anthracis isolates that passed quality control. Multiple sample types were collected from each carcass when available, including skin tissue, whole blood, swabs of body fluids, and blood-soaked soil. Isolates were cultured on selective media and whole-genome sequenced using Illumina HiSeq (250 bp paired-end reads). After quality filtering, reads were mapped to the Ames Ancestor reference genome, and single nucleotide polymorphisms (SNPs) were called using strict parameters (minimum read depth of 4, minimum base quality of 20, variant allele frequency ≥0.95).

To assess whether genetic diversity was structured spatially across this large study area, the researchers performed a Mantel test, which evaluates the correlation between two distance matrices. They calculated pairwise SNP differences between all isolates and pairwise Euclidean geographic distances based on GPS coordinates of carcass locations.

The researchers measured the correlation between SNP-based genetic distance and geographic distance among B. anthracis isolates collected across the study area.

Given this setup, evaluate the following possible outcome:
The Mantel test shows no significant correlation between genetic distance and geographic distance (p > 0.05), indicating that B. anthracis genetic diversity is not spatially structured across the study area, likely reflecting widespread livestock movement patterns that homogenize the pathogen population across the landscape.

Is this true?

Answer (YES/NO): YES